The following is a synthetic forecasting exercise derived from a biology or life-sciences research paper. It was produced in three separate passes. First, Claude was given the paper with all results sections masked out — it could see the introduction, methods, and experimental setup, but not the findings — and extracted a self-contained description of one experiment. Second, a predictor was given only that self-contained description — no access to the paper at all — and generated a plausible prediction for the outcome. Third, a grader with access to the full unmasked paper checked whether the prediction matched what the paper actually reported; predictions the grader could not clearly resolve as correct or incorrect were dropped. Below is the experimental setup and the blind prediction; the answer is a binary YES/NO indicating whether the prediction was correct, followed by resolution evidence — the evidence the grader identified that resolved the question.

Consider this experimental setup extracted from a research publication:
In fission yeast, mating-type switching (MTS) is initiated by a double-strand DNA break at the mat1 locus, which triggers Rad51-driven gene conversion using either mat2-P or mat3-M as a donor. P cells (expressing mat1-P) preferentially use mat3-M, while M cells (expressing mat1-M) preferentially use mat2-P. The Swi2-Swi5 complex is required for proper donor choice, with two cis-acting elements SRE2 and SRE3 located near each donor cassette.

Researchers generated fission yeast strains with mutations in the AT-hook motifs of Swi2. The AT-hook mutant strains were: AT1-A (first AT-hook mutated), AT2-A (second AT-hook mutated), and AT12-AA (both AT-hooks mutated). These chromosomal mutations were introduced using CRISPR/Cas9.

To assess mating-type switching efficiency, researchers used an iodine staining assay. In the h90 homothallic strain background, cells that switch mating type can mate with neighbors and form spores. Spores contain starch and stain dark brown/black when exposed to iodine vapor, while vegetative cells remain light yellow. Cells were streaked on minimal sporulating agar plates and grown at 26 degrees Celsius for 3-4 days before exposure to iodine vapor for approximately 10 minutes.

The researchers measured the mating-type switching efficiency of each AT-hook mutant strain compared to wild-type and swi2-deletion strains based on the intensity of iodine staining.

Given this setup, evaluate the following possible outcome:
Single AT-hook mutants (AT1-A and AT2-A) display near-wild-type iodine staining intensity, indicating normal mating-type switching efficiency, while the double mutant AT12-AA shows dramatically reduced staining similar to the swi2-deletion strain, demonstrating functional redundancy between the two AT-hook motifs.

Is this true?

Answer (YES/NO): NO